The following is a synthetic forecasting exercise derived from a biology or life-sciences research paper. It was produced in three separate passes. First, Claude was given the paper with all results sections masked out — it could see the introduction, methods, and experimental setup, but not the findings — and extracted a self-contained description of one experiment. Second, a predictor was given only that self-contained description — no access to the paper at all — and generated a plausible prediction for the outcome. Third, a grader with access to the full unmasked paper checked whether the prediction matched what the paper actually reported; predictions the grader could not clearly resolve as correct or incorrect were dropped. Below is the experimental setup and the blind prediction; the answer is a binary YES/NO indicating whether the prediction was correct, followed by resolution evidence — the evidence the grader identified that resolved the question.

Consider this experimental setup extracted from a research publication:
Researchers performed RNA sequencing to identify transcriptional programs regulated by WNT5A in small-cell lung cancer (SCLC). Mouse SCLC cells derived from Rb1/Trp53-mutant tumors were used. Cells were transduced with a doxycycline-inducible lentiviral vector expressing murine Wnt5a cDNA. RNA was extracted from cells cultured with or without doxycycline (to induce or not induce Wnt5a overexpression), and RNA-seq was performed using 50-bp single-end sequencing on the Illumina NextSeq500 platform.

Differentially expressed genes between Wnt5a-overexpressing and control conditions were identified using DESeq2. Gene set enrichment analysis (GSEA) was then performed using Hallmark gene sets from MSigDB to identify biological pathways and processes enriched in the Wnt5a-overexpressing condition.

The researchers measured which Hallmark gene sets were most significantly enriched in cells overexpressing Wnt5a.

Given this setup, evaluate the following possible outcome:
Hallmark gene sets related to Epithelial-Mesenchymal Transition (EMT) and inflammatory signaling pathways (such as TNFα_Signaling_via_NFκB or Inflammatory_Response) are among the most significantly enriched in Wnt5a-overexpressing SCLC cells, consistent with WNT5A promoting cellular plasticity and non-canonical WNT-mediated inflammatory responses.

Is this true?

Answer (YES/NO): NO